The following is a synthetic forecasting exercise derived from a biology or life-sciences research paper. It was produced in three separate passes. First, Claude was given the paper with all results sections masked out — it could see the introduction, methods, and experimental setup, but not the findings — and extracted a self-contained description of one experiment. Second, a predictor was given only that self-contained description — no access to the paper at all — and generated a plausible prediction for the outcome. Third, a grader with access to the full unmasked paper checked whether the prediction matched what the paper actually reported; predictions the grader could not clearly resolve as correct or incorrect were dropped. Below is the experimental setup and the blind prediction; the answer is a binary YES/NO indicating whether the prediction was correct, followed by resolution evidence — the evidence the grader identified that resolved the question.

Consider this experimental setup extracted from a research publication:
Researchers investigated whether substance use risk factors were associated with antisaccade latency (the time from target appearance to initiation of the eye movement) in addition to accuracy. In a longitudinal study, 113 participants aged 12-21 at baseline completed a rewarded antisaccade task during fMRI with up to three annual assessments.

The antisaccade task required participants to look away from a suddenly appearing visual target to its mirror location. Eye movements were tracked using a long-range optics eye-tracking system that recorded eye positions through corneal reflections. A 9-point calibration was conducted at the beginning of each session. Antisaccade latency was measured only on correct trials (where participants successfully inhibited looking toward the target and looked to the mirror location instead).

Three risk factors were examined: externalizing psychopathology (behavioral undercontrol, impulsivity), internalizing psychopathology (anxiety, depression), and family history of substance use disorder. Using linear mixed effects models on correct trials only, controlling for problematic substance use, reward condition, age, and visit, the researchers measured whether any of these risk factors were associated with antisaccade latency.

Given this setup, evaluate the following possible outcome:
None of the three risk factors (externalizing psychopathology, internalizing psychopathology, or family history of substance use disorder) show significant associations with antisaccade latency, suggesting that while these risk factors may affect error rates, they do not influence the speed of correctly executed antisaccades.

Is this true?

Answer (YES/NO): NO